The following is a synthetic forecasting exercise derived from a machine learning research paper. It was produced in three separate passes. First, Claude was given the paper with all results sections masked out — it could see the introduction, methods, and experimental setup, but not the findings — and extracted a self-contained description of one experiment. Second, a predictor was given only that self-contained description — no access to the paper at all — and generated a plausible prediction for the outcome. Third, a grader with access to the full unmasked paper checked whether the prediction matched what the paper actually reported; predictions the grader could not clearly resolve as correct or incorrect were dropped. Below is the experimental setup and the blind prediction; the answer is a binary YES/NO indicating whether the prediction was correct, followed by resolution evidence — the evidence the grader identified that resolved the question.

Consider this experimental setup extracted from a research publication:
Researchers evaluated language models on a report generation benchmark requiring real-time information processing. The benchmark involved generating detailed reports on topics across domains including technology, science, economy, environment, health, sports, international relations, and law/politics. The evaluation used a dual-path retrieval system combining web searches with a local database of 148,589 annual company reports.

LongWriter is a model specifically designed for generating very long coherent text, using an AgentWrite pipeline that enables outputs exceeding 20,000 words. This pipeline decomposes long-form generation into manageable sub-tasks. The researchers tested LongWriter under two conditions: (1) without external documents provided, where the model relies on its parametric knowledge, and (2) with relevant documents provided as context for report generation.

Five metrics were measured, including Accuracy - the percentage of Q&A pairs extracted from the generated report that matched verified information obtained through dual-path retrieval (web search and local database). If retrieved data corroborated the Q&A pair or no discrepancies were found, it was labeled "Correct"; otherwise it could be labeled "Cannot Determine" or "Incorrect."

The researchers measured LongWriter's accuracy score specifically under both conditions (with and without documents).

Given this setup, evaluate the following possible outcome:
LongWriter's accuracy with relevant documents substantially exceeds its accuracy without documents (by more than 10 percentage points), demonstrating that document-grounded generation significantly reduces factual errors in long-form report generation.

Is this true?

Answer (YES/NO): NO